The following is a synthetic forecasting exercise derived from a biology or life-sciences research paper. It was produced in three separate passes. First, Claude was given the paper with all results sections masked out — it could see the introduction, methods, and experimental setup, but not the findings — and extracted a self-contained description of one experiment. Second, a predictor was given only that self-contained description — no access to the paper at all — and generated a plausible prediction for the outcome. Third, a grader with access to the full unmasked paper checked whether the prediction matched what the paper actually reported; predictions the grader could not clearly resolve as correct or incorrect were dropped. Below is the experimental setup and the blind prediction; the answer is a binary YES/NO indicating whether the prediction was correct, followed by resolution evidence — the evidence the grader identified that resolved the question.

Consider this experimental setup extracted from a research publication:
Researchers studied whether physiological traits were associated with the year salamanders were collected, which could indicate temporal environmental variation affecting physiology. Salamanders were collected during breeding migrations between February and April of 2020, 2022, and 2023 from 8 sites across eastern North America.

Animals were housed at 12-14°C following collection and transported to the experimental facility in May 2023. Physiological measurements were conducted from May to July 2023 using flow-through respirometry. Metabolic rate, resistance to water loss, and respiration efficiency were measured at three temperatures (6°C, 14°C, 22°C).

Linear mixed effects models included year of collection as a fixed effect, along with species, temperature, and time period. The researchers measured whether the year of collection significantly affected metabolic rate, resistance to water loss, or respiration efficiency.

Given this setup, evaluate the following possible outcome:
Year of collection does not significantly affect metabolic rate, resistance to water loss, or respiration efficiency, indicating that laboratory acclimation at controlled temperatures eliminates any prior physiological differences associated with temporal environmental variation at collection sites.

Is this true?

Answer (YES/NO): YES